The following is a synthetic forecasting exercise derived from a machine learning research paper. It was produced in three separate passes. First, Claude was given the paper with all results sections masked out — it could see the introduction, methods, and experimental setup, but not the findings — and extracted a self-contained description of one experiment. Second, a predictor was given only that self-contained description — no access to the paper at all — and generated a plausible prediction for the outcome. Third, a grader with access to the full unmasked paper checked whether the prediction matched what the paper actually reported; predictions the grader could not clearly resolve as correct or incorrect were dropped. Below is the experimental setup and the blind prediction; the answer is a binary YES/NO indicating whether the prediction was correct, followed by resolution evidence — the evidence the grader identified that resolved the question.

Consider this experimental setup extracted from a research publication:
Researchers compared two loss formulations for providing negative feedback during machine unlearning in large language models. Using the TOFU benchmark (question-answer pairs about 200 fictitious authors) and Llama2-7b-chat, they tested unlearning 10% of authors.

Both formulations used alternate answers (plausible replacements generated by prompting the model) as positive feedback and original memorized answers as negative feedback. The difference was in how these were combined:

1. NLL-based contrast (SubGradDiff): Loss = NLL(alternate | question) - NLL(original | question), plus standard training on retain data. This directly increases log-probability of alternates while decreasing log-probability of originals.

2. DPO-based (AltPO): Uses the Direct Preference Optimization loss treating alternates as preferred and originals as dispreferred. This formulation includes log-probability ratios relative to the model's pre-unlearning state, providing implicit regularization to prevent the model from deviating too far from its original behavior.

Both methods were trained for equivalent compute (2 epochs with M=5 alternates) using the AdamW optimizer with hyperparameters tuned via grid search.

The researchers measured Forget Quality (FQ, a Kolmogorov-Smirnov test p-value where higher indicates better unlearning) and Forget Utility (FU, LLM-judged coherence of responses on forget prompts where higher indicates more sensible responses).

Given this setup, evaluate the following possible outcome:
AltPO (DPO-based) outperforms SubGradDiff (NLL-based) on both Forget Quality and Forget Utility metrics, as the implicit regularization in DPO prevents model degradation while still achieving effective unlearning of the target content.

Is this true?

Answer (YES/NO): YES